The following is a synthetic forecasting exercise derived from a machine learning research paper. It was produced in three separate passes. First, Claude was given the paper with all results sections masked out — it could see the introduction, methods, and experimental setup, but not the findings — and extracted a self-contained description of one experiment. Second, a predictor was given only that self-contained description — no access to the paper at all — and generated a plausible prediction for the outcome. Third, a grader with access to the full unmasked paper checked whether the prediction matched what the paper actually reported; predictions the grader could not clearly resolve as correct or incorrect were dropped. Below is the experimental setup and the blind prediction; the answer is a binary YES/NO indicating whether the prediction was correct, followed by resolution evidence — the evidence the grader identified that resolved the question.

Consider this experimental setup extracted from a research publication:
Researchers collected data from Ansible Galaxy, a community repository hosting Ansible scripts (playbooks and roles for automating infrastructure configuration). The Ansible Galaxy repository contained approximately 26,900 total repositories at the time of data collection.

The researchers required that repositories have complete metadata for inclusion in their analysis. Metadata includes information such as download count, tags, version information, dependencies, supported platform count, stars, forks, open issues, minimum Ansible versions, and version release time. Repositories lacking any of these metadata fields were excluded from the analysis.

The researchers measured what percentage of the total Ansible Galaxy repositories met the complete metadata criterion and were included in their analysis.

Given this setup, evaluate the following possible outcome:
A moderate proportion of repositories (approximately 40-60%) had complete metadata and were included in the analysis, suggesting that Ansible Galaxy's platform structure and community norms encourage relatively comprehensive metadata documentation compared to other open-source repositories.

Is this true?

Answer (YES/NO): YES